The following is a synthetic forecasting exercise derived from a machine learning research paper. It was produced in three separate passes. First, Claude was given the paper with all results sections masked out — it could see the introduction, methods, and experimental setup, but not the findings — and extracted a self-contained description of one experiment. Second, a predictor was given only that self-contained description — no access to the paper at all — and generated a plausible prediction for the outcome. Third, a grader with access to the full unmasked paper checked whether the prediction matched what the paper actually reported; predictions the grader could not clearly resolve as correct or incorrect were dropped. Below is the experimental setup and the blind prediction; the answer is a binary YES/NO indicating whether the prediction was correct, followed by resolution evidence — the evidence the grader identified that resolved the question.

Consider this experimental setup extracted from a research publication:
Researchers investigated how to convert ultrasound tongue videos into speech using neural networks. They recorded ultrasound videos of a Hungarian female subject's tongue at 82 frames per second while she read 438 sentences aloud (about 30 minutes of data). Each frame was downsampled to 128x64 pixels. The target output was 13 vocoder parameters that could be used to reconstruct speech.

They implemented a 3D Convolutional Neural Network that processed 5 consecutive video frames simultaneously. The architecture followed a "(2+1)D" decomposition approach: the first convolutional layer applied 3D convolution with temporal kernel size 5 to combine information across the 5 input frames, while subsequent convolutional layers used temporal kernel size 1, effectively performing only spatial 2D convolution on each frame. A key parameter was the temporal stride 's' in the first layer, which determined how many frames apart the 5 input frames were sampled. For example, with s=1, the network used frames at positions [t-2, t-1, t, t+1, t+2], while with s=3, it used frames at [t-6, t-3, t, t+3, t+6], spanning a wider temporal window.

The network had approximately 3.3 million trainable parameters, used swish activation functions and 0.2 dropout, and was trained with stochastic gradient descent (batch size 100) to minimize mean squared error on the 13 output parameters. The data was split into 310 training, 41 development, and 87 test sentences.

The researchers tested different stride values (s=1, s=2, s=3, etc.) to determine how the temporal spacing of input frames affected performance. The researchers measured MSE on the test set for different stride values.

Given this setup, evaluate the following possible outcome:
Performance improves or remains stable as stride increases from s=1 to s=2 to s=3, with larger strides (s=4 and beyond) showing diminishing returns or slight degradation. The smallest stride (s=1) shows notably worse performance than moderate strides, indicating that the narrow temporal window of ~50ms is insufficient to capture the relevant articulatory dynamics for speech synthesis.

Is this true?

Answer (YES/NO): NO